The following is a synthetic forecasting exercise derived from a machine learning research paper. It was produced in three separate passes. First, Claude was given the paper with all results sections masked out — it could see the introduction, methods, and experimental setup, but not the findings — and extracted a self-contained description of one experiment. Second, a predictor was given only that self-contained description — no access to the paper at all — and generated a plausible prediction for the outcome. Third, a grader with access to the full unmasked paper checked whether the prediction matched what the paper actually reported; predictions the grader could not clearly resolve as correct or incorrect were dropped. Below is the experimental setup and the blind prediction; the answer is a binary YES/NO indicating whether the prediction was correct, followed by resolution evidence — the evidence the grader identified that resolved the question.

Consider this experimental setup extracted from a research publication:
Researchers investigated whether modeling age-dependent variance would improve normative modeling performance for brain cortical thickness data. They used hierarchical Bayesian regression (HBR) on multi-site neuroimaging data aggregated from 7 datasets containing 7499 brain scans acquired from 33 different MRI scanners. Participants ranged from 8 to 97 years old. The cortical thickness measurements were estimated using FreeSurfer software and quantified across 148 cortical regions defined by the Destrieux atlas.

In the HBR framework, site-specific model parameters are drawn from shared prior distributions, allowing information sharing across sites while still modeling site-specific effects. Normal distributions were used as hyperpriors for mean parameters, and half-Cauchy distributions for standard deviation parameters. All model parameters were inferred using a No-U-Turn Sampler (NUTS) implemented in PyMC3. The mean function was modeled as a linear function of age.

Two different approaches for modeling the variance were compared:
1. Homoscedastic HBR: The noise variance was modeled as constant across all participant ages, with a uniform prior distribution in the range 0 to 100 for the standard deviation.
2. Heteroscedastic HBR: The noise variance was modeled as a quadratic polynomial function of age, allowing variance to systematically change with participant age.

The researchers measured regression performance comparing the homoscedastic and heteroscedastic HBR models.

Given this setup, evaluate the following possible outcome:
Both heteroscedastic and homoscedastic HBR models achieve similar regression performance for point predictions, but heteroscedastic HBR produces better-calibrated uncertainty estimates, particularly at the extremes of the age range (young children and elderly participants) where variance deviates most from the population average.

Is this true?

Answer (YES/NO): NO